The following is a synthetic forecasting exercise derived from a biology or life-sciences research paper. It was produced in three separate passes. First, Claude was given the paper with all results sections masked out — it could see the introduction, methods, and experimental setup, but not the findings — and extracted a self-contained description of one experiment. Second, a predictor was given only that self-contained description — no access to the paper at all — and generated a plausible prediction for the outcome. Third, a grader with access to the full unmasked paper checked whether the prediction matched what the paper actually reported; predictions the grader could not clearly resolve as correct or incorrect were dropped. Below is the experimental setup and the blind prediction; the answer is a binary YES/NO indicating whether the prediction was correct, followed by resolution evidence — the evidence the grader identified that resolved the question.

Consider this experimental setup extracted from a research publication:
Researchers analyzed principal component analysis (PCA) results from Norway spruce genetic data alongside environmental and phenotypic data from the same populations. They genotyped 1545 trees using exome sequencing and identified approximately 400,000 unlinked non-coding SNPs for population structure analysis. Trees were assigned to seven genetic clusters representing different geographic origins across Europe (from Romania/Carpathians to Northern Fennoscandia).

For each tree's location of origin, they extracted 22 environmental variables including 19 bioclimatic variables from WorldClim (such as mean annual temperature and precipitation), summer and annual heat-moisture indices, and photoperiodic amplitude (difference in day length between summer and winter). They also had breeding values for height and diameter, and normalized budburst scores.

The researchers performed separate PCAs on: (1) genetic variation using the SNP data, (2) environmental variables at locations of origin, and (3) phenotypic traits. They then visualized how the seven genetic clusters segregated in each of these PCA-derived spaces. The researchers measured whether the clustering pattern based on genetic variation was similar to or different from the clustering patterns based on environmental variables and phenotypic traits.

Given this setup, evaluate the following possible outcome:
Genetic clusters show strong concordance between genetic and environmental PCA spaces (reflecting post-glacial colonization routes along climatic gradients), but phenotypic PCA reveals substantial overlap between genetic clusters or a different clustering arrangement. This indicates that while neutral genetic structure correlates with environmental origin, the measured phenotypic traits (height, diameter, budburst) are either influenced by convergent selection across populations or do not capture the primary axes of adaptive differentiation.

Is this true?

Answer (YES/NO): NO